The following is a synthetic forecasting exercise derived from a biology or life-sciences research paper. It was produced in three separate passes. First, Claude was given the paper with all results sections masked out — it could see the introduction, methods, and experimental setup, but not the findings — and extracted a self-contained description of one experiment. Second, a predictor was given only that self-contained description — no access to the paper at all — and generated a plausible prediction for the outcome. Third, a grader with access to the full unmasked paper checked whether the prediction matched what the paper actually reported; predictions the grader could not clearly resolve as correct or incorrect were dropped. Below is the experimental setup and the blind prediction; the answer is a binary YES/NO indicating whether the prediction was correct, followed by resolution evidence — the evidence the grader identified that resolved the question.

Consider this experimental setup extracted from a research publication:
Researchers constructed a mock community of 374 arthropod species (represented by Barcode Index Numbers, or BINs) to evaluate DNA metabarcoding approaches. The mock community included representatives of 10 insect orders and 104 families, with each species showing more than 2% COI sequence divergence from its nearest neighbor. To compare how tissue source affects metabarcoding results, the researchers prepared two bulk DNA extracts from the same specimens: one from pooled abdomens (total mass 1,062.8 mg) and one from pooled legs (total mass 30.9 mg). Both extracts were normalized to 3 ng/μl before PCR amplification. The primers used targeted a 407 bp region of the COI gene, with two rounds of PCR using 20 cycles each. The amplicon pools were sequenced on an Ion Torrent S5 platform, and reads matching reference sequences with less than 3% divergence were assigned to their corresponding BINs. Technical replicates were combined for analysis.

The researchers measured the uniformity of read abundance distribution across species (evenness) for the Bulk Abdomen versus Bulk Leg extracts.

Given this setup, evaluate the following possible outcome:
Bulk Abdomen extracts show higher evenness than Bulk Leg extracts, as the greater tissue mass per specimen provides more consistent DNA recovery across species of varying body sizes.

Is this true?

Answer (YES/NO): YES